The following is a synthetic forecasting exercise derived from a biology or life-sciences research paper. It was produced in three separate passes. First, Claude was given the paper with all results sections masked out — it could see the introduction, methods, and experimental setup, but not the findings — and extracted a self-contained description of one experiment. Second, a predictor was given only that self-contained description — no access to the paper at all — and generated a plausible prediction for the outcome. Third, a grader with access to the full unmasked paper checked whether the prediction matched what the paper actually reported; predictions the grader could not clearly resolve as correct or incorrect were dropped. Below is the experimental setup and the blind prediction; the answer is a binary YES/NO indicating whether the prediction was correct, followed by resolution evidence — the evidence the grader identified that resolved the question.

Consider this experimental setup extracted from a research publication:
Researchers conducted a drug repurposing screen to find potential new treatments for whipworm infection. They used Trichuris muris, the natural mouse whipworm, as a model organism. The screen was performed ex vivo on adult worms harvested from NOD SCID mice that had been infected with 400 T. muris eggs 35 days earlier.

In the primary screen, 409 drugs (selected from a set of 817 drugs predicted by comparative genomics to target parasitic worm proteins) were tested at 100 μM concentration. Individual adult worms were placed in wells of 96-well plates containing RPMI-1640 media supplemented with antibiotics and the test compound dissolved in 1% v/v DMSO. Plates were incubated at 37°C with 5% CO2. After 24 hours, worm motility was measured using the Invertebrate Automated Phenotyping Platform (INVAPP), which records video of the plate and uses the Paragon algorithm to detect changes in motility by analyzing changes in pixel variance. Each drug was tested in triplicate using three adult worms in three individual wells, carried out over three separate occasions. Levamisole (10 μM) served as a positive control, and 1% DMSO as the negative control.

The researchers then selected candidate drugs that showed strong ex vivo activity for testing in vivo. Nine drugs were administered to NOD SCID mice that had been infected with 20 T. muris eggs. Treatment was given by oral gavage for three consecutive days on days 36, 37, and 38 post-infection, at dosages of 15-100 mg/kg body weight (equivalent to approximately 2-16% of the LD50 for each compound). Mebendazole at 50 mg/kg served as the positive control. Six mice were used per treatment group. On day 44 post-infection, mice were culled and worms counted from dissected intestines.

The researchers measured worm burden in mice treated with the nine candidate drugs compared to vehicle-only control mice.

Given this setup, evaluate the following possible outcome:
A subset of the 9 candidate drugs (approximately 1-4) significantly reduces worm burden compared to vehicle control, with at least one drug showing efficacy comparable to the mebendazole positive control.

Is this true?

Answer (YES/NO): NO